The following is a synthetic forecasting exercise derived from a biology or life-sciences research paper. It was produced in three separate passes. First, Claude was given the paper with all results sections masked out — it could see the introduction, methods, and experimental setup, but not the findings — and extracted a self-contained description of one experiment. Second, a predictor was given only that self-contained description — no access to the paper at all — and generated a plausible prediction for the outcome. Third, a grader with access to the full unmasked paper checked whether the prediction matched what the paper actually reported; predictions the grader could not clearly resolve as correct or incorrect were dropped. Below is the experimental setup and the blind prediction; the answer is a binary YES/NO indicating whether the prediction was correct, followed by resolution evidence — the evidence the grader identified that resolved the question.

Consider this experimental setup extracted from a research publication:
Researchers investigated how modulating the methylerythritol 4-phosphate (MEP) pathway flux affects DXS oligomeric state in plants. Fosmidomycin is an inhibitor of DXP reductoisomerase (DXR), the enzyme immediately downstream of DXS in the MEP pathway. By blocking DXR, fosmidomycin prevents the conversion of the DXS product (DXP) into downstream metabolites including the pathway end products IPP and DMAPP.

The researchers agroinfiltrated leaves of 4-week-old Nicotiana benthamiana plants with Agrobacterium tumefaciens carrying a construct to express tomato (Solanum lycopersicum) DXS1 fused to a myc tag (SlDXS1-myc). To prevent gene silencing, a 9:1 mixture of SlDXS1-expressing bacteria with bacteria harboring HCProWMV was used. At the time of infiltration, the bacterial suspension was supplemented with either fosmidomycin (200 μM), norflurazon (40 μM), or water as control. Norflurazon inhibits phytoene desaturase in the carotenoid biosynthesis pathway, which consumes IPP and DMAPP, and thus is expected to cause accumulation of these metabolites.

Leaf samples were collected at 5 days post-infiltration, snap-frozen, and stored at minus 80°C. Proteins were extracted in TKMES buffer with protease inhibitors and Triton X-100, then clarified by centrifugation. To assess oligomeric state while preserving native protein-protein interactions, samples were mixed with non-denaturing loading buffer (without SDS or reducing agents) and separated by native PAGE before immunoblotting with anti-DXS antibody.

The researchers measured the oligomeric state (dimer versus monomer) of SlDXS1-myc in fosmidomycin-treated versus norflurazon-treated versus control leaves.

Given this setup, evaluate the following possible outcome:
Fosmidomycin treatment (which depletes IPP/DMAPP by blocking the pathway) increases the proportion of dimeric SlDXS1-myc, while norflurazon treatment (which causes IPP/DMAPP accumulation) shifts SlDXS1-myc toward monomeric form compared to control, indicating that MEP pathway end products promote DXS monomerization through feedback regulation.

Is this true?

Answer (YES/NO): YES